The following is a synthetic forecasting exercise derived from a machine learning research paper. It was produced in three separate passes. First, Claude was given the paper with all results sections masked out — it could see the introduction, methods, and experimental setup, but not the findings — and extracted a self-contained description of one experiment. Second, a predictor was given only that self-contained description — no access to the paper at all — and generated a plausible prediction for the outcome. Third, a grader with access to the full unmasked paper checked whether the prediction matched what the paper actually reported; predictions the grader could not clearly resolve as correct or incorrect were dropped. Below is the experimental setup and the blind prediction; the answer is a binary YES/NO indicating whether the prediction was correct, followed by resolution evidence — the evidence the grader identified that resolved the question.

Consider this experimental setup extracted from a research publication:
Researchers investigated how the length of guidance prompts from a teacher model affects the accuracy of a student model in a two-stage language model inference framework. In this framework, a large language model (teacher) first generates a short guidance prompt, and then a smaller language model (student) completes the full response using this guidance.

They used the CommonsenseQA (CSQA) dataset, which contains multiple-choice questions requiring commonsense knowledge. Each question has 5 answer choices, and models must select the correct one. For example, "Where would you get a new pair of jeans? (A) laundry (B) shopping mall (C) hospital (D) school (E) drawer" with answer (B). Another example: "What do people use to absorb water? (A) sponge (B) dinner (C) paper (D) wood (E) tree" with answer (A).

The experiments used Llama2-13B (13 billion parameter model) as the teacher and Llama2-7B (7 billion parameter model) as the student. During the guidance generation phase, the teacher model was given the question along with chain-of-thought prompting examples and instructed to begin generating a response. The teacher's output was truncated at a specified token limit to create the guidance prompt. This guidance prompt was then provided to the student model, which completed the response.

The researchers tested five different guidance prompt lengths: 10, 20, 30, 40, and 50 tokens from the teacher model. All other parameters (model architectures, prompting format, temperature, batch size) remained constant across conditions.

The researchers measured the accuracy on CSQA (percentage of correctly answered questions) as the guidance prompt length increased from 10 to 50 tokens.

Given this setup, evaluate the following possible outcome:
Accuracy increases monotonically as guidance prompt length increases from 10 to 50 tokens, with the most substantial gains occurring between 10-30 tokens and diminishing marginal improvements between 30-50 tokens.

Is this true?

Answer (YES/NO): YES